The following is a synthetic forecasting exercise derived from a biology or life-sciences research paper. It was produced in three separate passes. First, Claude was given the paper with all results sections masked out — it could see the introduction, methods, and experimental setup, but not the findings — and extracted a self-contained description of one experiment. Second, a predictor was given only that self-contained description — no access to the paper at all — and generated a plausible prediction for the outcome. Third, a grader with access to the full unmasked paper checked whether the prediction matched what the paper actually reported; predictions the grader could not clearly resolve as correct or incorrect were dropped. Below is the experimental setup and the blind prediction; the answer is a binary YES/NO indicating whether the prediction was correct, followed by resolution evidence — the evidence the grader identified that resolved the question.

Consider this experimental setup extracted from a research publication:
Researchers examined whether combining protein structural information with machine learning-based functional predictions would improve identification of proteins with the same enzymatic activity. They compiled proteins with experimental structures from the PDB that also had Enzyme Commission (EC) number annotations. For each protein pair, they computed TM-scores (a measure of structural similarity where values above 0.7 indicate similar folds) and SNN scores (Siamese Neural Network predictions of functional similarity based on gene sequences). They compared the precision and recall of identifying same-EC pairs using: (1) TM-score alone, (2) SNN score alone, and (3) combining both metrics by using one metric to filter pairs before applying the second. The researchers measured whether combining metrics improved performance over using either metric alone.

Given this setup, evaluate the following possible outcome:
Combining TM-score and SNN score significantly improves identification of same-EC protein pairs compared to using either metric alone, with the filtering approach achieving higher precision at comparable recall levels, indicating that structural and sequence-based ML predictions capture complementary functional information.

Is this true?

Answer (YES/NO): YES